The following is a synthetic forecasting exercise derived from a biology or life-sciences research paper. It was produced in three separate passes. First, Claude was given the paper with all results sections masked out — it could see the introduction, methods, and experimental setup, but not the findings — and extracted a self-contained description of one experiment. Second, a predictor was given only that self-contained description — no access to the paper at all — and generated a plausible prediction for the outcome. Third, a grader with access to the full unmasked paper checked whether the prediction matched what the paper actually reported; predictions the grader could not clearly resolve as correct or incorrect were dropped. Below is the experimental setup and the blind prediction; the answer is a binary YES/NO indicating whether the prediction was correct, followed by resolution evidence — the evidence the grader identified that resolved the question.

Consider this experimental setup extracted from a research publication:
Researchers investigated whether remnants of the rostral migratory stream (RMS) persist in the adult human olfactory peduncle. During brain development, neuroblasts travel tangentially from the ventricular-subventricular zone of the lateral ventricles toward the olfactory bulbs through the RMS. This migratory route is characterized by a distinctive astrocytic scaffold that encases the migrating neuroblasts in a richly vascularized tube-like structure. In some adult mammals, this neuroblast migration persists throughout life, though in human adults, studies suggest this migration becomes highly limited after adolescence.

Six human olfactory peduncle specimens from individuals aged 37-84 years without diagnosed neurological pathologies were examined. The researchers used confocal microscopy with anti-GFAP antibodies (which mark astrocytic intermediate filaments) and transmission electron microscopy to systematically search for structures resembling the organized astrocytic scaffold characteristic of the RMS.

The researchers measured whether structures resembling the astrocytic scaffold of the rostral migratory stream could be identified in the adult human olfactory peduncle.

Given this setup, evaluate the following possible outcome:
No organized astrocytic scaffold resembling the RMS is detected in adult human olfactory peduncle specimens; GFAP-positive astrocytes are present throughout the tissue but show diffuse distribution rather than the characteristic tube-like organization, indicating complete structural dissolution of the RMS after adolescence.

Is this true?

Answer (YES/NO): YES